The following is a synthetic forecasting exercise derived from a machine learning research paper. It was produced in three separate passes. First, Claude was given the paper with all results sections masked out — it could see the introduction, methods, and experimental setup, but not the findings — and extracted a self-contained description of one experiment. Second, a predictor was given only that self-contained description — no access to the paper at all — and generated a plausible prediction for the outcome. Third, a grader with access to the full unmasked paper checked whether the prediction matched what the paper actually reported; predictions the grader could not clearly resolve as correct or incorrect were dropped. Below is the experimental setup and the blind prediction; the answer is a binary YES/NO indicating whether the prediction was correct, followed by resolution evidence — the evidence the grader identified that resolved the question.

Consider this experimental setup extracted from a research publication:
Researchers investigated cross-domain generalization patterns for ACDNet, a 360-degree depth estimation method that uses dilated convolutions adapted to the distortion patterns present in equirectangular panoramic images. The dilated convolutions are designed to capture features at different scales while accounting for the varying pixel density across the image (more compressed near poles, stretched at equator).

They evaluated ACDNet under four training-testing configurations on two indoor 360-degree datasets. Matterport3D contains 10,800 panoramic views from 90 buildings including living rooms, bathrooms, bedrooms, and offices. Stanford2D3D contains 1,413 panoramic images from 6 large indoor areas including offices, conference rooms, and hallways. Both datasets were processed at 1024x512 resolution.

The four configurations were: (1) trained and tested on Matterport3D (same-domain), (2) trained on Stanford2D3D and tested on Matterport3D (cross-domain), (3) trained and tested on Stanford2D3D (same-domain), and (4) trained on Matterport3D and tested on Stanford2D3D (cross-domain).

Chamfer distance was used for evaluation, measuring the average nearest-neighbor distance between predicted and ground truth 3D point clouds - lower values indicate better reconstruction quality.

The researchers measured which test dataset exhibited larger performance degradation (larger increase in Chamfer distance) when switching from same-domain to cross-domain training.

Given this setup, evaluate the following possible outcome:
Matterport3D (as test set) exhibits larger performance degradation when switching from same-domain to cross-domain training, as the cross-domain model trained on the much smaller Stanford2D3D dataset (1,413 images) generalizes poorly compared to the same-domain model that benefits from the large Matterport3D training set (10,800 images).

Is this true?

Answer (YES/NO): NO